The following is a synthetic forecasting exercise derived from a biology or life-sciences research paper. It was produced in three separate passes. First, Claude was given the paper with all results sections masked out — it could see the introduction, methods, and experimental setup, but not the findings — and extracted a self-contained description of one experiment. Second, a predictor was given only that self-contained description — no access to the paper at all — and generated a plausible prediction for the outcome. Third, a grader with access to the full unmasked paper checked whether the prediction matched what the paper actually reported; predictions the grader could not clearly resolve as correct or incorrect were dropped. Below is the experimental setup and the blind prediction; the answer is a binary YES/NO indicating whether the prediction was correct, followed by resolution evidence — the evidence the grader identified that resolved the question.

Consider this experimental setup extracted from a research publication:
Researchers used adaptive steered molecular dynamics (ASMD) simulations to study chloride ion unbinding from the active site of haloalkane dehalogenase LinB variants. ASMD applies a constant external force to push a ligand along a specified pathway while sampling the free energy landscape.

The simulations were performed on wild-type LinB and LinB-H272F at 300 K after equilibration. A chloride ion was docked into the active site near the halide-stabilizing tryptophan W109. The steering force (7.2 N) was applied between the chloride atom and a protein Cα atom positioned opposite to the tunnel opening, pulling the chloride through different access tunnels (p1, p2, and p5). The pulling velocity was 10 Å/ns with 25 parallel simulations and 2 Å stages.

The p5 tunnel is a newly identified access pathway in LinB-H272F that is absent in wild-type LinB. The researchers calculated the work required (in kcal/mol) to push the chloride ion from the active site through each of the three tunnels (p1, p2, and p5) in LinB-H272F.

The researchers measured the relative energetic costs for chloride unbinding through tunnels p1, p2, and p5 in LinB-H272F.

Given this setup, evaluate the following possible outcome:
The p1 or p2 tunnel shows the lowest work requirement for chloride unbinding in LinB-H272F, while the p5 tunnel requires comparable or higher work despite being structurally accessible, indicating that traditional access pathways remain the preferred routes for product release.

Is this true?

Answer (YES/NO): NO